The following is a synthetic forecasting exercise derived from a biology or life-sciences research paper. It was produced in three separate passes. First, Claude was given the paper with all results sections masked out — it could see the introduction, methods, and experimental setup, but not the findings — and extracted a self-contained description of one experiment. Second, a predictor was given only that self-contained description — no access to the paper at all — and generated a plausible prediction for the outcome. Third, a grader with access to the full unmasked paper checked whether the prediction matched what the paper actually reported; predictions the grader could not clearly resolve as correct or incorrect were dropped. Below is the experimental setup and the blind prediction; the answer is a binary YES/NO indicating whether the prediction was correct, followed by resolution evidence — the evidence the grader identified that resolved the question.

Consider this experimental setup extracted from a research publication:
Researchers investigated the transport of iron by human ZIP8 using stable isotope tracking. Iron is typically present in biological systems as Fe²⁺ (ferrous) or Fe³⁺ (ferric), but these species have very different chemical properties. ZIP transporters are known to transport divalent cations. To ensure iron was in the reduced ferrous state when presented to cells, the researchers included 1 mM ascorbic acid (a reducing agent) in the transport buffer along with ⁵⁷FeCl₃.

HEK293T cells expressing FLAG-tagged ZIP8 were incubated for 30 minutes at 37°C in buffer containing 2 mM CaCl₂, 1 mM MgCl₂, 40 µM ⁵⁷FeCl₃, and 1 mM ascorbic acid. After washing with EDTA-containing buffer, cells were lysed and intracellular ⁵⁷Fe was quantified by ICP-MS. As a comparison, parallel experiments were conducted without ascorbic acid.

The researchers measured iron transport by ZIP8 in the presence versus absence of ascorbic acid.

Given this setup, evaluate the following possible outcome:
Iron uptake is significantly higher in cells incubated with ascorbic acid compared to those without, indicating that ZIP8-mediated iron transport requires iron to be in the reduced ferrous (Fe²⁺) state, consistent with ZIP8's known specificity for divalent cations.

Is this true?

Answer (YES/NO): YES